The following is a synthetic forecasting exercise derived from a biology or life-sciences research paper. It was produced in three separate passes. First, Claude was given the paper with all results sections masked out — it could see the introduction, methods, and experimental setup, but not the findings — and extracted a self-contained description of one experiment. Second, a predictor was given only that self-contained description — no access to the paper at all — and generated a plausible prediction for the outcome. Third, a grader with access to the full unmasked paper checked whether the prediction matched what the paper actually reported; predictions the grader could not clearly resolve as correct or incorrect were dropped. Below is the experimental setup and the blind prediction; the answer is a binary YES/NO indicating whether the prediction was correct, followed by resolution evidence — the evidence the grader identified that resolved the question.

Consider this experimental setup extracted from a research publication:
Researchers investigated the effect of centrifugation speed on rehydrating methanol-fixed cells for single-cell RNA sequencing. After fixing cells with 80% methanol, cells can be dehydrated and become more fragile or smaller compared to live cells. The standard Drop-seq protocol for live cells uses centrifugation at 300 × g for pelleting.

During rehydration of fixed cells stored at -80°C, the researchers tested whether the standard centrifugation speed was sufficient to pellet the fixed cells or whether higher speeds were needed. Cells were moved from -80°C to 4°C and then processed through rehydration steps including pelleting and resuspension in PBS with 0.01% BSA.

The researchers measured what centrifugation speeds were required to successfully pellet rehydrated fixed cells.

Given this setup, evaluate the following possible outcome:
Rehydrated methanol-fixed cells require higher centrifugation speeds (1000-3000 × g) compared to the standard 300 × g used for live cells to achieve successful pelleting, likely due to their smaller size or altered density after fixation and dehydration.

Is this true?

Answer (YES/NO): YES